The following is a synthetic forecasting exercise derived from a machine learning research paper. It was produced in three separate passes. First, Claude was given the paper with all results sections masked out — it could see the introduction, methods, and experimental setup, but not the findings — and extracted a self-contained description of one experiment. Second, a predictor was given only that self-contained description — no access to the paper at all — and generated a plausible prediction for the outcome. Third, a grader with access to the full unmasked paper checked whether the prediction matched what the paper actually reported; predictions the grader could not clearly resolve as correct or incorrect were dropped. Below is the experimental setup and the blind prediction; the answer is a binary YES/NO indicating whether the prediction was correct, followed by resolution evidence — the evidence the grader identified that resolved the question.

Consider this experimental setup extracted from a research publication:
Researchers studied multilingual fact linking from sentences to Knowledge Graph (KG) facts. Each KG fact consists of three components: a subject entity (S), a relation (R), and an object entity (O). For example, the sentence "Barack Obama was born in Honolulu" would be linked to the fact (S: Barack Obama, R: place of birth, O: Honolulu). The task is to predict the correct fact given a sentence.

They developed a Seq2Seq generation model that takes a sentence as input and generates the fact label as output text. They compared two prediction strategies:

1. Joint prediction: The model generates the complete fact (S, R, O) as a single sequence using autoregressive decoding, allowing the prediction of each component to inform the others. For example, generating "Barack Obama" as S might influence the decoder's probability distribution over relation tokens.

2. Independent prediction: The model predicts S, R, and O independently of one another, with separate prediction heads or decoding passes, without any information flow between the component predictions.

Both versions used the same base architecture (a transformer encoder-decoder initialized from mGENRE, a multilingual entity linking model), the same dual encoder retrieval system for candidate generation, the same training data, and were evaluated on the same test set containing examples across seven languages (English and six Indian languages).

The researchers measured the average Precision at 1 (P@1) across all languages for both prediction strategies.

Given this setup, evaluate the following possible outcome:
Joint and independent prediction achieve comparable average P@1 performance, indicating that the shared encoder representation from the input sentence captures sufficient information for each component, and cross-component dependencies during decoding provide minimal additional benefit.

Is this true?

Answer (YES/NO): NO